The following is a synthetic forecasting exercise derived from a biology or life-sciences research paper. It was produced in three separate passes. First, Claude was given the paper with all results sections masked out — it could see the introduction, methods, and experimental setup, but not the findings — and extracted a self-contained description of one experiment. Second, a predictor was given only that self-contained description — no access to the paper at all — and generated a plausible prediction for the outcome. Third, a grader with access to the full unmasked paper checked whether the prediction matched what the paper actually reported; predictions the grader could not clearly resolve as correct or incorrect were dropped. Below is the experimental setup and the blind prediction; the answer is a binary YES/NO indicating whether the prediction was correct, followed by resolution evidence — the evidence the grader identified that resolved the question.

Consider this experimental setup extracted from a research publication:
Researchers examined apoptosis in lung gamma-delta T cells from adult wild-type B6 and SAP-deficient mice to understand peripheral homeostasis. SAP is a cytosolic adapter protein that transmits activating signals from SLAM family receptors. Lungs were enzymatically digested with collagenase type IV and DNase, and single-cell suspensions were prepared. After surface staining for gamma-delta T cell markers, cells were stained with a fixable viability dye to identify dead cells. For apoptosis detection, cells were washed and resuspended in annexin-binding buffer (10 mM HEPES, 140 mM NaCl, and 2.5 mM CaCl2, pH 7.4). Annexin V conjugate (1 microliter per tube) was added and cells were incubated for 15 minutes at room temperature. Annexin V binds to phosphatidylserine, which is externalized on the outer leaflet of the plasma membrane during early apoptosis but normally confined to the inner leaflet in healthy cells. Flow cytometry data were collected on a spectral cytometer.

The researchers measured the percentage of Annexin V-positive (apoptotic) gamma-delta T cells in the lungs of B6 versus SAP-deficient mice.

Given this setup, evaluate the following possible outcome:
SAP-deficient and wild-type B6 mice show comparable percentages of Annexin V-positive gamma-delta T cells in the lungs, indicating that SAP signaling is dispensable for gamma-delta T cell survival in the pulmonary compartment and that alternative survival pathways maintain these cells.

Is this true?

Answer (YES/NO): YES